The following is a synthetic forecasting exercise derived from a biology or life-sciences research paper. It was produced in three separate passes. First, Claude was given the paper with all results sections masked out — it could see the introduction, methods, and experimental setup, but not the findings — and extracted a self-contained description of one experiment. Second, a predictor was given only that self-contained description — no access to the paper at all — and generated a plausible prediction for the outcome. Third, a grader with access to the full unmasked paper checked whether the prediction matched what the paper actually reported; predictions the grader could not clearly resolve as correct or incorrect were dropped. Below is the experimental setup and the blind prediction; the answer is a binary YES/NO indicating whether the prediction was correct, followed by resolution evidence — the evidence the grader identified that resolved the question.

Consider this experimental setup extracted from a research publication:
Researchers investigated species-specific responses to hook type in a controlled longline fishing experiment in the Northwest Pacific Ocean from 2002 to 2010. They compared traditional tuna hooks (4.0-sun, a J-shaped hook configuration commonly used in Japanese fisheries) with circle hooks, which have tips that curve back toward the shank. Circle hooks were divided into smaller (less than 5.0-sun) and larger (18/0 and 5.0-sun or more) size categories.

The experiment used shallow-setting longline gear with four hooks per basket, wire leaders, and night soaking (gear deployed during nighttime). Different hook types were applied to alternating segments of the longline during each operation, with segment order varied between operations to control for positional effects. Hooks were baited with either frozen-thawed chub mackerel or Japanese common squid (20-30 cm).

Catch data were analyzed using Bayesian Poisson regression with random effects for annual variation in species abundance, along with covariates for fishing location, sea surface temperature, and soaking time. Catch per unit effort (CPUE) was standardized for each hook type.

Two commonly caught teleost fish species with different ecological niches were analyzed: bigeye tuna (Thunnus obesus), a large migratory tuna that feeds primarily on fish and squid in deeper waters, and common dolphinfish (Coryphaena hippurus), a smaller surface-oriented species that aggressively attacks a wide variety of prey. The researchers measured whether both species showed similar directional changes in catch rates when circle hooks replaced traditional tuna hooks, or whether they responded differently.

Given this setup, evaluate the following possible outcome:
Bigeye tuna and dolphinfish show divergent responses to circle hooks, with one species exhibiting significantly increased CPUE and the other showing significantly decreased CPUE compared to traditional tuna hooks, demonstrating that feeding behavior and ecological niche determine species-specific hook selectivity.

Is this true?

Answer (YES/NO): NO